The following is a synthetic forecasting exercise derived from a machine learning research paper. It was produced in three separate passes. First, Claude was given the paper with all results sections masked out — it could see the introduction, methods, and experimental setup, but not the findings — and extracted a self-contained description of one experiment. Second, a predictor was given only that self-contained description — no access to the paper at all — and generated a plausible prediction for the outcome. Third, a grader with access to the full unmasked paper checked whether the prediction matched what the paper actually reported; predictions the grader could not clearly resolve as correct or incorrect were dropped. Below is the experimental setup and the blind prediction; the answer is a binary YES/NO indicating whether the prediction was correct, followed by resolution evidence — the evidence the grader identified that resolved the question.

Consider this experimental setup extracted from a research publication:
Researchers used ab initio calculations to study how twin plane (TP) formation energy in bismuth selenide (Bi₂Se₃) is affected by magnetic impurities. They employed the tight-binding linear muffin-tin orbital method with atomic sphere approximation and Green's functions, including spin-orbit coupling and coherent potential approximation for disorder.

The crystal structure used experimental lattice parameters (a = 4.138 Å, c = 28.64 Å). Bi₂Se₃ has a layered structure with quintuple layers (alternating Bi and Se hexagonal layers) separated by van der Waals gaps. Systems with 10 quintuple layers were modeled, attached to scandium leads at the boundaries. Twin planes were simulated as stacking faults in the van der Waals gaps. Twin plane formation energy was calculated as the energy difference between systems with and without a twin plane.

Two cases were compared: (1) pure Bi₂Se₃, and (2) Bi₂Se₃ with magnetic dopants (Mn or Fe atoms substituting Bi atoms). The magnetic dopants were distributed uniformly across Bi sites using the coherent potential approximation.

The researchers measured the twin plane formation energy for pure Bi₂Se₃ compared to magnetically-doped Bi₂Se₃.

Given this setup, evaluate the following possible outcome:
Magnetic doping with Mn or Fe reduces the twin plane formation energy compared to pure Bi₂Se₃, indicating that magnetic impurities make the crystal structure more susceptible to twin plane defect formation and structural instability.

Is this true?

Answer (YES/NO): NO